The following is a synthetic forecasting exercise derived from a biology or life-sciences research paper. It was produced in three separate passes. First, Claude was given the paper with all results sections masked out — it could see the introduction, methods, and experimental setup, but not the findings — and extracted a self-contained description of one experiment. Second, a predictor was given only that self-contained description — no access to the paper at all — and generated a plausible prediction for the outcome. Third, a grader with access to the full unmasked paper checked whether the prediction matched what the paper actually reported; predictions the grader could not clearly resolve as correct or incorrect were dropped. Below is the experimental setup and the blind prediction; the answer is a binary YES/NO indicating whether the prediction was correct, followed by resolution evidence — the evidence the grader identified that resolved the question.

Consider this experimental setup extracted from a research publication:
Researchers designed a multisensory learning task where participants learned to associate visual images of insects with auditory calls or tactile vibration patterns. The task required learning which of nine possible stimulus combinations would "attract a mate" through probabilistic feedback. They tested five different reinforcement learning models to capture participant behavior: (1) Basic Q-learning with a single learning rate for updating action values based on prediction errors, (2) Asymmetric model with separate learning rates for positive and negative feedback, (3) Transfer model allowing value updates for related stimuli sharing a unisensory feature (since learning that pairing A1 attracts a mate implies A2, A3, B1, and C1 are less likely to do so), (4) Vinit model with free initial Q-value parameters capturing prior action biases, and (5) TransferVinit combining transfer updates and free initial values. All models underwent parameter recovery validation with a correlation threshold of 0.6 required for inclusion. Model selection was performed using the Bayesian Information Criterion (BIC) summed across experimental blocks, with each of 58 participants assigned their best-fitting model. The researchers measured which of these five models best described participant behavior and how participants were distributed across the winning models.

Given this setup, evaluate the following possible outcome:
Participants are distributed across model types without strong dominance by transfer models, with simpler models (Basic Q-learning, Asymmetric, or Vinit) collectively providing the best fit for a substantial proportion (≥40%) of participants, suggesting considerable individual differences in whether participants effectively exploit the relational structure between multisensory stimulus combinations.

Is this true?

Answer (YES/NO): YES